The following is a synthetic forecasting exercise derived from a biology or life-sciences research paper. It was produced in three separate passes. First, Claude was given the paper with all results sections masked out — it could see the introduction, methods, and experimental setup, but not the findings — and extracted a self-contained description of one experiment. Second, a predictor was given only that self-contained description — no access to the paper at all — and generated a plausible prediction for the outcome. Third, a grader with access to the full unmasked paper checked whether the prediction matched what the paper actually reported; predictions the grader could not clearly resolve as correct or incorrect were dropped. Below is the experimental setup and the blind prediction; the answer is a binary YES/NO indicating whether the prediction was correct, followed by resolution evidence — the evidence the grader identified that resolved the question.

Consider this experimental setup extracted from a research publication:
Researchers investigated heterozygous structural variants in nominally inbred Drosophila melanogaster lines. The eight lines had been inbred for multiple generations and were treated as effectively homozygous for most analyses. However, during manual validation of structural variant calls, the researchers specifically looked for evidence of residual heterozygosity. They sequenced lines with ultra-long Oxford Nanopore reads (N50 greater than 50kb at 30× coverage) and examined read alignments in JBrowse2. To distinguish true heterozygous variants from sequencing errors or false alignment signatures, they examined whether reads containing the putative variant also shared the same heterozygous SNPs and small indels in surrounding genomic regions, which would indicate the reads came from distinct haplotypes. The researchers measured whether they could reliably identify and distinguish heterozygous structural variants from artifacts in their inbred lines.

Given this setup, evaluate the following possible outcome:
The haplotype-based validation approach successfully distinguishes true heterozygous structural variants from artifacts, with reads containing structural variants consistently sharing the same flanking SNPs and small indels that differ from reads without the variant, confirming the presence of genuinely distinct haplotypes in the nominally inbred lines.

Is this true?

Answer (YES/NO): YES